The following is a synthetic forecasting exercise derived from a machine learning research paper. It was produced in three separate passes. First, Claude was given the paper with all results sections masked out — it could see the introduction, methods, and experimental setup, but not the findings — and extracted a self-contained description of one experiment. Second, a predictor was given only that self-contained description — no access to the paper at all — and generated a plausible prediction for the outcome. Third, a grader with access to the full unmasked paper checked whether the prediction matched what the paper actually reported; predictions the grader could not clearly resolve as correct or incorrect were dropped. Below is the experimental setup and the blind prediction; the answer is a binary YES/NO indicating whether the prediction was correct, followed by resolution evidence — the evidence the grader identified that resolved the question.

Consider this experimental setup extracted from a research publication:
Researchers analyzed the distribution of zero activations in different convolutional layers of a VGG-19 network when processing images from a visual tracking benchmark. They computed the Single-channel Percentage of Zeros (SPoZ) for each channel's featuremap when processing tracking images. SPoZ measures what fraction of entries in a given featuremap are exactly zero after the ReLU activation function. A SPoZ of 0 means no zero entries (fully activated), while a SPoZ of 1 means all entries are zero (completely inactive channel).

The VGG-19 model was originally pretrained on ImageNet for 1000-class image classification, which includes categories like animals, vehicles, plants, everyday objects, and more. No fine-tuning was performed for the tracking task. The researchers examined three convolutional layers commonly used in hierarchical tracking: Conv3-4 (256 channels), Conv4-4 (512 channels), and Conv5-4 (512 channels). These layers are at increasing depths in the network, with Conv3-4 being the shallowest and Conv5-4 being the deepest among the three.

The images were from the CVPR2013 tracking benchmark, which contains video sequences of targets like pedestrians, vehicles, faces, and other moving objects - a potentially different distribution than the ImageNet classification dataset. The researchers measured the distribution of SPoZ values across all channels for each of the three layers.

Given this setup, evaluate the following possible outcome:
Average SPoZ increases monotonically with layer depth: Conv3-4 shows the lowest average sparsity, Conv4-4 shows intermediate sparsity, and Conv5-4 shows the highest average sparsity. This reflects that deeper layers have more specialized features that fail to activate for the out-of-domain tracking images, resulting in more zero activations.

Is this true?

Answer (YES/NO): YES